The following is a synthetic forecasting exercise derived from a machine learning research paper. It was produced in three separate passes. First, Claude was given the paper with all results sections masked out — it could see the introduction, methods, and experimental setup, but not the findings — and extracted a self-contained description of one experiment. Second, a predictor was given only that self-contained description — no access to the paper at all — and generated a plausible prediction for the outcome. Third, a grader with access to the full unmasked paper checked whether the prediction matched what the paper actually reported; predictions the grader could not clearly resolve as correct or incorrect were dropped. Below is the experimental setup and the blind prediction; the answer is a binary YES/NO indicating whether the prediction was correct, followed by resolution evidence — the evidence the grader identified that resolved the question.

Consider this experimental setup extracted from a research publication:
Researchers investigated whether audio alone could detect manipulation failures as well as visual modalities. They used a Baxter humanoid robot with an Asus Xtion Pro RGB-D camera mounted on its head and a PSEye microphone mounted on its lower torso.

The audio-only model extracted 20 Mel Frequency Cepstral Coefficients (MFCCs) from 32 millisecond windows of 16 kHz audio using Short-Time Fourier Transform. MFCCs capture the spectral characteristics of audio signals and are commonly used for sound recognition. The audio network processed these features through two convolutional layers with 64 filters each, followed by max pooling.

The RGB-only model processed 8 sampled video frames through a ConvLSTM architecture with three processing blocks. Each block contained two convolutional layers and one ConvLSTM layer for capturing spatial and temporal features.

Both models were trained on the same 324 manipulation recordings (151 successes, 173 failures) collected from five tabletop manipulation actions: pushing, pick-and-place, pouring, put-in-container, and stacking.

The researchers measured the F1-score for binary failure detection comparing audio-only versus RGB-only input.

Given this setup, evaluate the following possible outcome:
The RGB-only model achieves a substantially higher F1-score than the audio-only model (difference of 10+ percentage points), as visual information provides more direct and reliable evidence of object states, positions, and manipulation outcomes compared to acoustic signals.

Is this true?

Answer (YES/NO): NO